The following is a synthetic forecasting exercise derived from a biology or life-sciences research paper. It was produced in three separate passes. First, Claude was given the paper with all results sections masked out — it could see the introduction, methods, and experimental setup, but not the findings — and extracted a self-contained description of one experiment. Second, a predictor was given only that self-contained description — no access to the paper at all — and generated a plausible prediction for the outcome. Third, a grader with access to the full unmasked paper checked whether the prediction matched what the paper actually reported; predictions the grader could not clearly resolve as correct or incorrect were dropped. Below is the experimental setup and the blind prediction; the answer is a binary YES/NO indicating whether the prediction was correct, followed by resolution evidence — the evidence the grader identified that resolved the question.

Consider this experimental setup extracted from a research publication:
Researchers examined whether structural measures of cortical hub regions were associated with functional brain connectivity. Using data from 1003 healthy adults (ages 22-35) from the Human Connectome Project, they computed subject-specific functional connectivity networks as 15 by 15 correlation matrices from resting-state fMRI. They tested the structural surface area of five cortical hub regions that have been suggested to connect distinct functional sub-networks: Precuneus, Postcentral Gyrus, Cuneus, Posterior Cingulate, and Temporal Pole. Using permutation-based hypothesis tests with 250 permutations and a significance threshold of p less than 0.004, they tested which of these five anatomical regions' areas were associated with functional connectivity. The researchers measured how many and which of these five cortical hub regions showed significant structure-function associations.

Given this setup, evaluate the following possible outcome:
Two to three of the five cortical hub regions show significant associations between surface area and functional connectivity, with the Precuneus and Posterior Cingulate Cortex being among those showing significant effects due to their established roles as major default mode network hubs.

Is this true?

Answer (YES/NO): NO